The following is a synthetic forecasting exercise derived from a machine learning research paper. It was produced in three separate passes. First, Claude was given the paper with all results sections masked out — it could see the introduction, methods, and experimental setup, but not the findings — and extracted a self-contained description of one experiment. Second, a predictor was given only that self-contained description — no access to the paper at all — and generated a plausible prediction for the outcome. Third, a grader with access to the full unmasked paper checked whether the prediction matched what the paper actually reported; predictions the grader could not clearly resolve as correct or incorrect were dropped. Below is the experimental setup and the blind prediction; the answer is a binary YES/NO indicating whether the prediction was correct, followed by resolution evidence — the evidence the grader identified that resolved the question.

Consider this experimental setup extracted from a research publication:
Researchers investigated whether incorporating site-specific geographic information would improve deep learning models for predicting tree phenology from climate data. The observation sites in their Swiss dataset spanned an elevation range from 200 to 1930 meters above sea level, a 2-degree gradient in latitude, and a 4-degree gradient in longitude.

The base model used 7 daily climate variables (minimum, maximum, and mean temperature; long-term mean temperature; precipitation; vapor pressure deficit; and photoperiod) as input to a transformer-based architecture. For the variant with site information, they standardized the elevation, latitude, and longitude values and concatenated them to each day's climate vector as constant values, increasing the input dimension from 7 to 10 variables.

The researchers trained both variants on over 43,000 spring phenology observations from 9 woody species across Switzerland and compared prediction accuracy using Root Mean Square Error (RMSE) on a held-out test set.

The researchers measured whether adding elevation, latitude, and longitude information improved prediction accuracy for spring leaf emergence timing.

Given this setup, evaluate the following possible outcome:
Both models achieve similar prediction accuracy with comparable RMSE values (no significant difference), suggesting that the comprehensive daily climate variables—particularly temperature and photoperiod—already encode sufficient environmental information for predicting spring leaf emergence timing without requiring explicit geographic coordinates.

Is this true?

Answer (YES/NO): NO